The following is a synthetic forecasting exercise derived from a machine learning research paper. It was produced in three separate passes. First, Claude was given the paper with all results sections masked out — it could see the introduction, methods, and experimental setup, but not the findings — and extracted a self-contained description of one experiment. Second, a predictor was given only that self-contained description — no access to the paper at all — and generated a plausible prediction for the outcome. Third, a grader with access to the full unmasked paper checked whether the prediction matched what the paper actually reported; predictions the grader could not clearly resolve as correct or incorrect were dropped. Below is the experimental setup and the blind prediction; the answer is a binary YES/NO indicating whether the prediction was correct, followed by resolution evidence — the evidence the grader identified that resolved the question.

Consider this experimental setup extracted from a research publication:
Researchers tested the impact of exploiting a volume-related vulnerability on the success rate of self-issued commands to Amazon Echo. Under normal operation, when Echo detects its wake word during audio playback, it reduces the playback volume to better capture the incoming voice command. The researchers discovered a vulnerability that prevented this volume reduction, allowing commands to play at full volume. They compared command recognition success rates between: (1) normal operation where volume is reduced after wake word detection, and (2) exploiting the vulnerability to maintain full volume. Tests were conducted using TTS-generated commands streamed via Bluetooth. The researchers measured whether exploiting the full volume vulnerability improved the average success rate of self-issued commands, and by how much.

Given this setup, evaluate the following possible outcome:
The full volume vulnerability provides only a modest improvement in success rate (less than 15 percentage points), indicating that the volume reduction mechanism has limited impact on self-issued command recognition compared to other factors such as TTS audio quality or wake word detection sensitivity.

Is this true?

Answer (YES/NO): NO